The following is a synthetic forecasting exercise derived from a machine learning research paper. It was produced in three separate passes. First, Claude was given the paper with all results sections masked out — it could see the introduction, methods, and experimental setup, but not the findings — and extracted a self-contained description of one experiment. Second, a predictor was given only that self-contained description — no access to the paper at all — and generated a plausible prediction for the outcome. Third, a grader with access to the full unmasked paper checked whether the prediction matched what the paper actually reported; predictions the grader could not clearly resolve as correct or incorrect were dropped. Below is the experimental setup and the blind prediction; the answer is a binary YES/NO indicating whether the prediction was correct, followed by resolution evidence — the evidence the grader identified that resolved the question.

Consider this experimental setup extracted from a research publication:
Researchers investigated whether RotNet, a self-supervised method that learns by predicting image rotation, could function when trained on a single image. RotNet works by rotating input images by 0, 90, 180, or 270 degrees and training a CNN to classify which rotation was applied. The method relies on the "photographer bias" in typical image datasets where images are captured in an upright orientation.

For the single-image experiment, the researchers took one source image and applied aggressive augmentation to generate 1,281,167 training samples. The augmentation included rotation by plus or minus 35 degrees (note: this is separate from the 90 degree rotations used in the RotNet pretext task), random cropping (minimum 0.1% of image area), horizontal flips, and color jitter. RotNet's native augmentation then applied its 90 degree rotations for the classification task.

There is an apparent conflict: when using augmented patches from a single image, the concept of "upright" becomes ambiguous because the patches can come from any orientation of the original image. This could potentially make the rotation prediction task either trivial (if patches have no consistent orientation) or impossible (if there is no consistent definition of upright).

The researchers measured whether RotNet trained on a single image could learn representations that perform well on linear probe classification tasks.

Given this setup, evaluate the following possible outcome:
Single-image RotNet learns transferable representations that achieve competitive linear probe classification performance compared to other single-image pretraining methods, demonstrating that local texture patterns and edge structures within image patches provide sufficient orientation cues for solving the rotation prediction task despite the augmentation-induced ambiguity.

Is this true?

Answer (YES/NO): YES